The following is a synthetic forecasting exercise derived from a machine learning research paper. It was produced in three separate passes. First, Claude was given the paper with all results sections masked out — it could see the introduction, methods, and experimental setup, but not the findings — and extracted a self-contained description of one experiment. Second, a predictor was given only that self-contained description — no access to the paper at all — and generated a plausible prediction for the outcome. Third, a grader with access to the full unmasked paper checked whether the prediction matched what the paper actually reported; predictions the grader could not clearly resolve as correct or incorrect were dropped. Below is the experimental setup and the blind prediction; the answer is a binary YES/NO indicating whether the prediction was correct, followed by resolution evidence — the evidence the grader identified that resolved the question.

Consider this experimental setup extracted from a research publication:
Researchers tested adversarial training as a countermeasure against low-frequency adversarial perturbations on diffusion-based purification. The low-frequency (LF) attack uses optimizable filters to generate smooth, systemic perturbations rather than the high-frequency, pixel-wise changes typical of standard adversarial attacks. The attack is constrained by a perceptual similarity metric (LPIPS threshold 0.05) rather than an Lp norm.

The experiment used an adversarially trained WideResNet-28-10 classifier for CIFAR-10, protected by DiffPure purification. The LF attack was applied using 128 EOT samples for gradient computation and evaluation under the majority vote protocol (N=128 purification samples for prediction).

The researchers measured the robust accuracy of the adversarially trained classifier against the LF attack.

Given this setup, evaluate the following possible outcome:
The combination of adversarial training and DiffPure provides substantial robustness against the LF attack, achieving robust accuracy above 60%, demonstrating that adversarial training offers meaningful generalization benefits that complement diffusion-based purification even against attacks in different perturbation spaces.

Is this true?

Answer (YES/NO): NO